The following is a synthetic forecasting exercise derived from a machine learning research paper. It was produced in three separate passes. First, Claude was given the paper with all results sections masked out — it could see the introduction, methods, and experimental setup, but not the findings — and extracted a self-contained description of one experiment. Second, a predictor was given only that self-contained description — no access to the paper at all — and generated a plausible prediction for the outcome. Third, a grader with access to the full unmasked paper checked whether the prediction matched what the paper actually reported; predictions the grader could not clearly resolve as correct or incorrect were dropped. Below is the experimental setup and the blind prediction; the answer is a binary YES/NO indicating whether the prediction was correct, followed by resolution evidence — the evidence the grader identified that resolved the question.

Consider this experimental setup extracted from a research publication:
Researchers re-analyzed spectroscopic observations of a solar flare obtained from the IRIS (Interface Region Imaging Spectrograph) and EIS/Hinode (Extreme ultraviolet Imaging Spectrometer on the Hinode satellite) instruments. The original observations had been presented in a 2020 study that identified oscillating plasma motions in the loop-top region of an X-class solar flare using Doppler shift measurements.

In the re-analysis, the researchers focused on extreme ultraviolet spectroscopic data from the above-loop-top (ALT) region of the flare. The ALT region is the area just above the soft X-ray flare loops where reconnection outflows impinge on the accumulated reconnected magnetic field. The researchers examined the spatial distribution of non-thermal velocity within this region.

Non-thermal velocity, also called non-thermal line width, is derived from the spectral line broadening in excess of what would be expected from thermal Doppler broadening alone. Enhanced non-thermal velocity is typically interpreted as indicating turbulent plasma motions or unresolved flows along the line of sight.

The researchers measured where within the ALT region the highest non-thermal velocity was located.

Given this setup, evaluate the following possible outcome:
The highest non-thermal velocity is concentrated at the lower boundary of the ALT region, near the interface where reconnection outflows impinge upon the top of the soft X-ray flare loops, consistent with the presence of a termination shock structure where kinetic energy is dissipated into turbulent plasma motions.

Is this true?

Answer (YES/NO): NO